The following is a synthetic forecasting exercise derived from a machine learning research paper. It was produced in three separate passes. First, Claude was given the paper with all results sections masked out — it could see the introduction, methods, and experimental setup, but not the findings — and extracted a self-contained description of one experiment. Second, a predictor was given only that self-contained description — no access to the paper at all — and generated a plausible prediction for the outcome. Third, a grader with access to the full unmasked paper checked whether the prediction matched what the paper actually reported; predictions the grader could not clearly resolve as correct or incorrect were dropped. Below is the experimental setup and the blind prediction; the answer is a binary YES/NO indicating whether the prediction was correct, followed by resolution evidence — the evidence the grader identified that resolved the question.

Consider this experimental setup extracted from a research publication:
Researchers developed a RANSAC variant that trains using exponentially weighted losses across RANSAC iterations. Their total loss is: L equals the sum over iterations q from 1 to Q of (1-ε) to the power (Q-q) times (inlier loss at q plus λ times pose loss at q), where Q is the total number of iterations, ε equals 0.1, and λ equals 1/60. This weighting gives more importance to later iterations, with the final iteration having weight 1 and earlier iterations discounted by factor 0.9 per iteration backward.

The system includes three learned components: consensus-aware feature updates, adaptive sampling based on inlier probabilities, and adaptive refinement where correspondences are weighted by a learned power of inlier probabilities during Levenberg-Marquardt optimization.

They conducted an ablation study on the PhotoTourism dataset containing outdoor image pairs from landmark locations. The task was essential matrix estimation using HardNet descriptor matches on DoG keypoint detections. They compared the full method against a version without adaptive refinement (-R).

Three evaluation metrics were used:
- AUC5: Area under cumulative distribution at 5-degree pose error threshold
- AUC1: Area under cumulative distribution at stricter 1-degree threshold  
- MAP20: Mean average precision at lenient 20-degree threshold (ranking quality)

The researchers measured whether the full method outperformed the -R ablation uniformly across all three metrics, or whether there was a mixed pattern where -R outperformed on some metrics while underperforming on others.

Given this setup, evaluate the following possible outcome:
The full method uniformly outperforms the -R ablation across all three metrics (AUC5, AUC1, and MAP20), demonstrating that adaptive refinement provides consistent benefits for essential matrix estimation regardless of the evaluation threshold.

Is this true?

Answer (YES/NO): NO